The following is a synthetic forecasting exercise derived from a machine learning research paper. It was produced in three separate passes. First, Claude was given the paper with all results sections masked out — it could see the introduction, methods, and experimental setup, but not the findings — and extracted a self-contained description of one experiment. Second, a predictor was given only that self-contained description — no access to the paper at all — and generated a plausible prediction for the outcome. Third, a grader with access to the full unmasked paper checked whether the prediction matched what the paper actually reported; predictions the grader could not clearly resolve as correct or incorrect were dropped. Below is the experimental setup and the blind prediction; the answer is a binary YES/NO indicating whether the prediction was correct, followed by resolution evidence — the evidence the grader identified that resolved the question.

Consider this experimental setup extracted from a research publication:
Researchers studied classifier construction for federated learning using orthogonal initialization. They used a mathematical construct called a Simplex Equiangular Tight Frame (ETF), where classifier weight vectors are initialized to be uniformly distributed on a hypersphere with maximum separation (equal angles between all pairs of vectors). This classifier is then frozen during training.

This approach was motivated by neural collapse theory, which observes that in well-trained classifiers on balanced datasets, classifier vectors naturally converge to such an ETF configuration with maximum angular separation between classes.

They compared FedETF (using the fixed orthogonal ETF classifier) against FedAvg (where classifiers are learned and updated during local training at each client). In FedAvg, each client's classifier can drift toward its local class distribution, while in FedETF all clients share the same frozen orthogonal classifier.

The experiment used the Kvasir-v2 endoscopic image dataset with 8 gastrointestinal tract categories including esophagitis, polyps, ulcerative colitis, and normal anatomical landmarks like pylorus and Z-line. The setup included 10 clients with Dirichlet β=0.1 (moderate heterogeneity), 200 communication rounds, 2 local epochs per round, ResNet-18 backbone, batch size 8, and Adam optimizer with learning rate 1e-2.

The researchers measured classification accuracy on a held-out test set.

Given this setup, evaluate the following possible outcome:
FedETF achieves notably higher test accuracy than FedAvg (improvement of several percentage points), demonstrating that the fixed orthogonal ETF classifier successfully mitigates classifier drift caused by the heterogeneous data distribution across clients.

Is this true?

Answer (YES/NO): NO